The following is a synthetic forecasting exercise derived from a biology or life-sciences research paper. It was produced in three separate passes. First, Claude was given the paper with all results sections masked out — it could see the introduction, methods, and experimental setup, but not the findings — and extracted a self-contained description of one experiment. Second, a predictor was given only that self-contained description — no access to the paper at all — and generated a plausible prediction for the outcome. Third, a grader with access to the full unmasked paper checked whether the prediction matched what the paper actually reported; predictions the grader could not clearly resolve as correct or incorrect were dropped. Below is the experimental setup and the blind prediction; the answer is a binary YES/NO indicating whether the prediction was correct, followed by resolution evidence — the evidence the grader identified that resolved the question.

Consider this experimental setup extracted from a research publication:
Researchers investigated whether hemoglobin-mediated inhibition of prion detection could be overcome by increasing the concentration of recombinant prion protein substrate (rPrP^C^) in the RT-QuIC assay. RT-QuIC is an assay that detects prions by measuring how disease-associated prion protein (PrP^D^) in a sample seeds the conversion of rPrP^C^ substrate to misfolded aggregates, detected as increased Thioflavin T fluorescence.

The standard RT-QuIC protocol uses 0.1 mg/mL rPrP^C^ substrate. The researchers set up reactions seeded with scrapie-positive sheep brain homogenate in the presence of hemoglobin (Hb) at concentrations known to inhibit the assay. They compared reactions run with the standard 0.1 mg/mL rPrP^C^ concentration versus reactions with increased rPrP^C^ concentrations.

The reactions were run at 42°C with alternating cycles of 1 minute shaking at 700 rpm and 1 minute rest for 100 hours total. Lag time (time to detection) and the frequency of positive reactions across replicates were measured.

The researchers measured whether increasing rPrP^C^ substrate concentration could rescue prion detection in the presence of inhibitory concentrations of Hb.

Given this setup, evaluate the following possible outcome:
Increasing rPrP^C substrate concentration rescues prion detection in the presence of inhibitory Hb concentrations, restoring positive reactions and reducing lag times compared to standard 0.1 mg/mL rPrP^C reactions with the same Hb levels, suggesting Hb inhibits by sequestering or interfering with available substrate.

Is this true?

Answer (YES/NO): YES